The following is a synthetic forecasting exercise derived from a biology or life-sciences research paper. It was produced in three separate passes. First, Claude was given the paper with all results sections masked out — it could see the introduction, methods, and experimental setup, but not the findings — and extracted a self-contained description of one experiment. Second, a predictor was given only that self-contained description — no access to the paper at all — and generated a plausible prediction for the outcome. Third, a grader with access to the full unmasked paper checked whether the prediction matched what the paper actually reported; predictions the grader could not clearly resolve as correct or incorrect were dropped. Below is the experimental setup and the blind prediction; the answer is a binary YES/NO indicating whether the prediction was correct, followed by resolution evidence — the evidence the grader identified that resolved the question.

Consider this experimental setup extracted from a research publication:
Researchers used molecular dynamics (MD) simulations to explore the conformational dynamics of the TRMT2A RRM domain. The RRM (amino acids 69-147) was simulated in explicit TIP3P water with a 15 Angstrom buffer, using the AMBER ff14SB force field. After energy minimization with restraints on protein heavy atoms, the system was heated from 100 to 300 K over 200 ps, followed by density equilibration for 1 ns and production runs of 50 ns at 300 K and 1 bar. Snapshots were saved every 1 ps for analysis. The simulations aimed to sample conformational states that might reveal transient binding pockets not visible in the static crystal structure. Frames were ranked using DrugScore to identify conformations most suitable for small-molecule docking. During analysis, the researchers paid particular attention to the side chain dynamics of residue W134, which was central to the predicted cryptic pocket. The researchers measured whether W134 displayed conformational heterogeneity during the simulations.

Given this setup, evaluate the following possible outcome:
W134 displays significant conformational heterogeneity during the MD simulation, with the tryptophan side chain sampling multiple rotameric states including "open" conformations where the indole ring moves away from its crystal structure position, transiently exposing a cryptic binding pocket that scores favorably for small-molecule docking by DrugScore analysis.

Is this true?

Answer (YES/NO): YES